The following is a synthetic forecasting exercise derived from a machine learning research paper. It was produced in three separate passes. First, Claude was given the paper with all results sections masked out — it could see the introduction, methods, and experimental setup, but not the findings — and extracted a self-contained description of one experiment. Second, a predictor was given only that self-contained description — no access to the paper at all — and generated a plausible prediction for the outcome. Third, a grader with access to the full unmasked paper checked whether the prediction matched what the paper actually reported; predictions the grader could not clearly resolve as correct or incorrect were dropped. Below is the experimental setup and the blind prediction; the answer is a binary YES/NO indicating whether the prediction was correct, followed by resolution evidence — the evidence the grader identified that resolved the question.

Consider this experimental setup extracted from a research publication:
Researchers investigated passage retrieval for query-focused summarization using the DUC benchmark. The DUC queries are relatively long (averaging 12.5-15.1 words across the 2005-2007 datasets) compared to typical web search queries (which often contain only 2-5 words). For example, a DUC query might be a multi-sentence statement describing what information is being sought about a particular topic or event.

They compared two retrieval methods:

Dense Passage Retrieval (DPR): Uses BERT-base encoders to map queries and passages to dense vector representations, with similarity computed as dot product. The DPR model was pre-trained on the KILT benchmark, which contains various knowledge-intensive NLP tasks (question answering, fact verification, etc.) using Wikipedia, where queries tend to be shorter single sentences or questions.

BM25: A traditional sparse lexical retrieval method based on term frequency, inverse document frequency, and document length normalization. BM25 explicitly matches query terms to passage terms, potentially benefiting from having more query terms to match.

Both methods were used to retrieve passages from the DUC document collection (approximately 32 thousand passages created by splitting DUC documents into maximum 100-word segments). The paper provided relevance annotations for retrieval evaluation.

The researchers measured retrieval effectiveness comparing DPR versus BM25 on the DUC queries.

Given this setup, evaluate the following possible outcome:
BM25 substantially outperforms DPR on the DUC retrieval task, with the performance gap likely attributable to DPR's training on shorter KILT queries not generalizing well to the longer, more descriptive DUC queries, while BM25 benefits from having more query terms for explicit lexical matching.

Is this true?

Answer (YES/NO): NO